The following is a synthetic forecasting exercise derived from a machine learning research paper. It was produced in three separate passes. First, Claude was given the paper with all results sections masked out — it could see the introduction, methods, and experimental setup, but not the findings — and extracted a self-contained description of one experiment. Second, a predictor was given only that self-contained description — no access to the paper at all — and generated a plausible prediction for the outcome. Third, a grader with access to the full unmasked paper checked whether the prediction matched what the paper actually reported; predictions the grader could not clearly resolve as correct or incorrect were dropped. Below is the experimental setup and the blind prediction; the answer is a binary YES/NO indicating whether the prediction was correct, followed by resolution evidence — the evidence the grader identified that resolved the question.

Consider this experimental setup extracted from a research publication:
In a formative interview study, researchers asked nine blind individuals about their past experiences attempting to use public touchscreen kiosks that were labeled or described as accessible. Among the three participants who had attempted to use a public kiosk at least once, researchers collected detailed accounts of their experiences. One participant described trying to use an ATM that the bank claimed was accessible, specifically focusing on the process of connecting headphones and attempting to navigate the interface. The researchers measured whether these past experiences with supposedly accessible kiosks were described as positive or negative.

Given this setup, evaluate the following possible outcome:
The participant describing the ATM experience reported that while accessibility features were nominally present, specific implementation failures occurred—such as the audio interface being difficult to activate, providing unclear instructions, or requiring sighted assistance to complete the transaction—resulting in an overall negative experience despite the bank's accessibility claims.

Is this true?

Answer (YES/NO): YES